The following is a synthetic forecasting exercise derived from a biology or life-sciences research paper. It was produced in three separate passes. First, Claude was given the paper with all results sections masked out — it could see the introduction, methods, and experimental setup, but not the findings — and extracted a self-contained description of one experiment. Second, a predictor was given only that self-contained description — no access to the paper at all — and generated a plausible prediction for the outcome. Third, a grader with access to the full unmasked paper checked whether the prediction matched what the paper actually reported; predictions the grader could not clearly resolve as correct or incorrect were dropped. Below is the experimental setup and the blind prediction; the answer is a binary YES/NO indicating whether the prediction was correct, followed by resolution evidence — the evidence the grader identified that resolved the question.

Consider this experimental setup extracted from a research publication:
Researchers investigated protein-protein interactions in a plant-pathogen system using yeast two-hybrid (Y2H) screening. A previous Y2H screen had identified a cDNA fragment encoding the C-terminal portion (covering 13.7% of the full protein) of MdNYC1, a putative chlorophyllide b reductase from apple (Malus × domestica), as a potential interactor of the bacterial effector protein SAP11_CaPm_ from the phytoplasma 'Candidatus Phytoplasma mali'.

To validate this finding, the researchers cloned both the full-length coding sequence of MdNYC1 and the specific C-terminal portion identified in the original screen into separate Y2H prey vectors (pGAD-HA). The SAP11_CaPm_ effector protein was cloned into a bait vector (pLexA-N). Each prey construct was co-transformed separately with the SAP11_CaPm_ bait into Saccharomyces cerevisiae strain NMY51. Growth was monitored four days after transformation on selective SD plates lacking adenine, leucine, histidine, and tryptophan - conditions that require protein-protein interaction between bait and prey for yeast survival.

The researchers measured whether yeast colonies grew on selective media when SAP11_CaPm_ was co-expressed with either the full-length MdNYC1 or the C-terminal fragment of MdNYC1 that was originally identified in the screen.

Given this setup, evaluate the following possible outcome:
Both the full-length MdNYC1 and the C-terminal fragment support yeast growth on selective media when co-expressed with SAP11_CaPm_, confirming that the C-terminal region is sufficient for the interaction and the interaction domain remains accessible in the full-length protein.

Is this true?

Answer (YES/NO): NO